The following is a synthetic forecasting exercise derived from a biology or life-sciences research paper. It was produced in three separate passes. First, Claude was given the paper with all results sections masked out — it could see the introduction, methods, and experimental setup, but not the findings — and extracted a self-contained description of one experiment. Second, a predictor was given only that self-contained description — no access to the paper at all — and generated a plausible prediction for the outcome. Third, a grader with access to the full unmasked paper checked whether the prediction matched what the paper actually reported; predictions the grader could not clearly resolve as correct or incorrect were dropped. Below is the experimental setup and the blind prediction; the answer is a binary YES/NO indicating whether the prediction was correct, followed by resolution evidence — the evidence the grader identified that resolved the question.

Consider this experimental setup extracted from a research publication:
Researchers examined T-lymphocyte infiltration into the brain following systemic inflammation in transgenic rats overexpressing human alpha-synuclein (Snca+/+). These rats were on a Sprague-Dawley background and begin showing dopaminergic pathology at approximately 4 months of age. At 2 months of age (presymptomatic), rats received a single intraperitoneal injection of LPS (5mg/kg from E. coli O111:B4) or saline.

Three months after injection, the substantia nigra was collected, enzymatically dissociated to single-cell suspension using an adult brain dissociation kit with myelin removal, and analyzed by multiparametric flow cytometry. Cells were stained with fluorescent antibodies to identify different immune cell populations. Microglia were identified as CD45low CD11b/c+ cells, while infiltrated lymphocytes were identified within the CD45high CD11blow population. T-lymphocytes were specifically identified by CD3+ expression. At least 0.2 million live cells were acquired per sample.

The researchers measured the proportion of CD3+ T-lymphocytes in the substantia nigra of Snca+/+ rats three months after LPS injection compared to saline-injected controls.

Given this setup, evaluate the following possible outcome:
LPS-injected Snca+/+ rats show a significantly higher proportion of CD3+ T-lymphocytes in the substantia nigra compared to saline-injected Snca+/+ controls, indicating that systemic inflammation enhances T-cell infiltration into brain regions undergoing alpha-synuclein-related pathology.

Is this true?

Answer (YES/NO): YES